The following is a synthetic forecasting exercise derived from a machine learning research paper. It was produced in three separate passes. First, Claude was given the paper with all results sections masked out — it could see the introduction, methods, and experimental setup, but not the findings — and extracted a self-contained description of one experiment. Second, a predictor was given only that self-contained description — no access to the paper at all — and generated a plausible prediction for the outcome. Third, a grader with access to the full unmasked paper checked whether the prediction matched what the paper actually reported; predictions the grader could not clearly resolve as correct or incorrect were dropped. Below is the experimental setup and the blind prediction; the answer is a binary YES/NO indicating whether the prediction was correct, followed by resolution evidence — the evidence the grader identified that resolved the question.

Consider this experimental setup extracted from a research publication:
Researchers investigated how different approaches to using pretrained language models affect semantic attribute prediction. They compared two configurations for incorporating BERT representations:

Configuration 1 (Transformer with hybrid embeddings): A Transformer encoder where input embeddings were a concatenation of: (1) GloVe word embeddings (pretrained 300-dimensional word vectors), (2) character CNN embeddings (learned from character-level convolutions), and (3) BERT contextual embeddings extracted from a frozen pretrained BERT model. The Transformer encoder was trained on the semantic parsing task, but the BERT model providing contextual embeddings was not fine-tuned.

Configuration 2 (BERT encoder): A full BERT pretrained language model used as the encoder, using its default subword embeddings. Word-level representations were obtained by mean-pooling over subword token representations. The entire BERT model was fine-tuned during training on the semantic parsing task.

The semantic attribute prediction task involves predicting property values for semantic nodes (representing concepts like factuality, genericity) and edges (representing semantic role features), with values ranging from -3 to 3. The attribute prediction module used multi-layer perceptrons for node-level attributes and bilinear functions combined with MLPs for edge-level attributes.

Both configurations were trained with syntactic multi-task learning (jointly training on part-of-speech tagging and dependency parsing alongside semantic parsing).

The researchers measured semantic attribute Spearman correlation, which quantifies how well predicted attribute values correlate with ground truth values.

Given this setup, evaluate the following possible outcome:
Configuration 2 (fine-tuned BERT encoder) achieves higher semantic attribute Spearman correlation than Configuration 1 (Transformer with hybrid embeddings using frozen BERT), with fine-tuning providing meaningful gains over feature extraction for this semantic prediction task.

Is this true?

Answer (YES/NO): YES